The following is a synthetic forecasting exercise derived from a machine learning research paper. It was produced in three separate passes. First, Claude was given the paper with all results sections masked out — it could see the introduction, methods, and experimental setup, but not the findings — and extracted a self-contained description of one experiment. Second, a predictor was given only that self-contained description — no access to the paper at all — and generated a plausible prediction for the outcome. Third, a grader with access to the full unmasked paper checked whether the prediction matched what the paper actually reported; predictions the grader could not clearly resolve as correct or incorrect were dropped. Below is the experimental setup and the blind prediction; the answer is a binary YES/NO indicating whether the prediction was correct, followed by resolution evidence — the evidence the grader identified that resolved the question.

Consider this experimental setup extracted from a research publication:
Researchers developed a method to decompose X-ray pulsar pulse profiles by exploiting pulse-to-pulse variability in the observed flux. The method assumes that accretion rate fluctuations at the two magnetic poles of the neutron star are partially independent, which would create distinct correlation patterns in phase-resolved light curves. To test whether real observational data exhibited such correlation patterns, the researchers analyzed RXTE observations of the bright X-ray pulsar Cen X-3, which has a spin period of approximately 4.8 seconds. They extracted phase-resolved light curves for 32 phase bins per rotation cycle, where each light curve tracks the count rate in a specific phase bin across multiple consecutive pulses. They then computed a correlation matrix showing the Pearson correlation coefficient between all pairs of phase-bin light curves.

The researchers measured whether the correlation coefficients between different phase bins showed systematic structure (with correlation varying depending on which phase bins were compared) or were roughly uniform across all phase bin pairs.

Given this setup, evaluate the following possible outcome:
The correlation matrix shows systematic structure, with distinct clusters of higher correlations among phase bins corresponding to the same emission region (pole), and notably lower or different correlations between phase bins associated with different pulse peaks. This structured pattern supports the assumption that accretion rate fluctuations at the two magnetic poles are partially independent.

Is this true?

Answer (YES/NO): YES